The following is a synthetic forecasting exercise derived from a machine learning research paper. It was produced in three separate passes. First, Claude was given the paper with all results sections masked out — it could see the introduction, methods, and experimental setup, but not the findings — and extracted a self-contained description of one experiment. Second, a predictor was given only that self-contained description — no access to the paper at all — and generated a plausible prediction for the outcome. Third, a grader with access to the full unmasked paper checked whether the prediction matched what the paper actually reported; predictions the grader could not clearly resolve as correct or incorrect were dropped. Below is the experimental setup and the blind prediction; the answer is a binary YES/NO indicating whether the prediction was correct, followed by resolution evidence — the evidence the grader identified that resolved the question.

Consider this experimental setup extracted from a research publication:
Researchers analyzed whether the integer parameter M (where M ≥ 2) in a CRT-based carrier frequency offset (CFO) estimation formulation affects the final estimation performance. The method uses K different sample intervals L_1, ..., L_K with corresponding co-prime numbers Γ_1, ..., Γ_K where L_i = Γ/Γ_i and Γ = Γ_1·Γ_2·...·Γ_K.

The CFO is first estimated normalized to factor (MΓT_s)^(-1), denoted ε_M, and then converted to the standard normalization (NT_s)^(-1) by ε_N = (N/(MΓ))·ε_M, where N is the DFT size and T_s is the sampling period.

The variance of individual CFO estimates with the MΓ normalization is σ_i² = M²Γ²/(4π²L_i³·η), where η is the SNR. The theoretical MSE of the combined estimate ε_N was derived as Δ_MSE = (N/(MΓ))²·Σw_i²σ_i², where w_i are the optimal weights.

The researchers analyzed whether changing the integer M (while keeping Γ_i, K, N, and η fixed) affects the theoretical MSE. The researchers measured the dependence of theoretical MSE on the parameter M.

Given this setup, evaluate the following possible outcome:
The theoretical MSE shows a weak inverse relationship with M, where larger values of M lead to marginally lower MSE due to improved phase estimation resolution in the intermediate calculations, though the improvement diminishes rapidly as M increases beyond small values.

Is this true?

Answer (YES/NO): NO